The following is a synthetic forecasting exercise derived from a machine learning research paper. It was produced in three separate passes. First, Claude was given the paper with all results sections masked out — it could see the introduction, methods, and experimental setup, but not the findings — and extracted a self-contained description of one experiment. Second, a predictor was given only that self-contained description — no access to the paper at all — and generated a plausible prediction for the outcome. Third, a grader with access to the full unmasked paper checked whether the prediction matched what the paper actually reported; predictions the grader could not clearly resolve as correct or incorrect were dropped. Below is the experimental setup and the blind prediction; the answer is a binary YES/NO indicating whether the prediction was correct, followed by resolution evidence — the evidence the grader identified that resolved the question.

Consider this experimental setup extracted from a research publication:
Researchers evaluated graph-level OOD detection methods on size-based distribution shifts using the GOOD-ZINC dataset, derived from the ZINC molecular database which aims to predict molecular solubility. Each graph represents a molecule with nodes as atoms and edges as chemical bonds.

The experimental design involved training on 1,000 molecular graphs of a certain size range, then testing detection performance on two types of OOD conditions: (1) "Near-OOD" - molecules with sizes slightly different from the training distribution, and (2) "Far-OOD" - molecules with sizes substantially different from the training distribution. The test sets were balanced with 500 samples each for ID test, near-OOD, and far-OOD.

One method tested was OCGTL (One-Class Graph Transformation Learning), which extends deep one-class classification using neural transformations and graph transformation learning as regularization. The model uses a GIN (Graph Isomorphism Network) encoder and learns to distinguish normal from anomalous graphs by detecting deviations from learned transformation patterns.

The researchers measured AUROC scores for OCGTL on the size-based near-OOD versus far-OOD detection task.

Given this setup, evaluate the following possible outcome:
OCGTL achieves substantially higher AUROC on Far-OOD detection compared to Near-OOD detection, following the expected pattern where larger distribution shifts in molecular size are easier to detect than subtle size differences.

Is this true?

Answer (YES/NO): YES